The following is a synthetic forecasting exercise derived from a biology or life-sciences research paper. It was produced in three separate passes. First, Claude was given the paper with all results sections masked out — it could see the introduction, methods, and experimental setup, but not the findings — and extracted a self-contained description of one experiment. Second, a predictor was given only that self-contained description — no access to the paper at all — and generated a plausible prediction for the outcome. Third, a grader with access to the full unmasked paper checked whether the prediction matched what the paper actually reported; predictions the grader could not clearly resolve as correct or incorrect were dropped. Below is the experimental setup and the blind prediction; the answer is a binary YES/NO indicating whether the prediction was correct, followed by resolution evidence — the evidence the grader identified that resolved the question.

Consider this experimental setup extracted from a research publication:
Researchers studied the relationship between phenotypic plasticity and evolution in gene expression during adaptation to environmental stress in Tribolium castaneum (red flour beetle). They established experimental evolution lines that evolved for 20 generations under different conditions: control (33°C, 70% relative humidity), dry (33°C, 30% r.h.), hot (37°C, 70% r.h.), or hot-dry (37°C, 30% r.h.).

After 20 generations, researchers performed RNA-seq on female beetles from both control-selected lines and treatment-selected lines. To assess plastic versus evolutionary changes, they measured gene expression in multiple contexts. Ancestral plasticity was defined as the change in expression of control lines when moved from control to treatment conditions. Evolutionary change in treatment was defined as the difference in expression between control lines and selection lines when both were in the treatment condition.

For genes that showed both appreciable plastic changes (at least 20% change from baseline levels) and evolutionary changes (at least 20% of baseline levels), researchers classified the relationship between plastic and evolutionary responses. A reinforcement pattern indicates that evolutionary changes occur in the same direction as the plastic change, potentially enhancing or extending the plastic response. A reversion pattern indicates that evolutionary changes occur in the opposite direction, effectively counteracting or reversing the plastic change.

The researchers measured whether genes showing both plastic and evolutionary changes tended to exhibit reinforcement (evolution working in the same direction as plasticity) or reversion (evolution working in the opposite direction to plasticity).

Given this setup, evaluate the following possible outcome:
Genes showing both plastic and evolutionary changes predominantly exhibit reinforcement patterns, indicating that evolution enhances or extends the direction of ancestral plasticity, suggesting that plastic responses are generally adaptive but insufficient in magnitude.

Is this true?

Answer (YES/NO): NO